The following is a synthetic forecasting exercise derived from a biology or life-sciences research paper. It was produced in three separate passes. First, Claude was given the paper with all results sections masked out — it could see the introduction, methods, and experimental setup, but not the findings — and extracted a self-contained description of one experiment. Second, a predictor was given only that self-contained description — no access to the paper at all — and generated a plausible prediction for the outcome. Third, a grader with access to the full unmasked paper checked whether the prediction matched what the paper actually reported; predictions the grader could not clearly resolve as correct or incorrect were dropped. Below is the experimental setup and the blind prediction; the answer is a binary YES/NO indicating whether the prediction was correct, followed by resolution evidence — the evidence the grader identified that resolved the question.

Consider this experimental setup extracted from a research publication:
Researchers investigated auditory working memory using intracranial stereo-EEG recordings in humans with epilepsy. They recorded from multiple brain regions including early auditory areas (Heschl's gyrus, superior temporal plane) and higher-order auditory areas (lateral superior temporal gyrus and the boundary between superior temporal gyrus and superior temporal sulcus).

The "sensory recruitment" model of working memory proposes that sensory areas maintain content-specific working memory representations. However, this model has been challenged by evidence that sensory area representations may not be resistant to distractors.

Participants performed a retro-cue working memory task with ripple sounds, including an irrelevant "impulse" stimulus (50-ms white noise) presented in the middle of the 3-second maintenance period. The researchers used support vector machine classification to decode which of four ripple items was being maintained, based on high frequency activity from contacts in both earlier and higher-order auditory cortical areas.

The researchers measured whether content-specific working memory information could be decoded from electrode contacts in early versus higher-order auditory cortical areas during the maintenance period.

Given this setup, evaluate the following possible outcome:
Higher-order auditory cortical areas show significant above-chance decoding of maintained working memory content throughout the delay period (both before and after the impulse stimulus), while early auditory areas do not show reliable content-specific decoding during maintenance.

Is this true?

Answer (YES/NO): NO